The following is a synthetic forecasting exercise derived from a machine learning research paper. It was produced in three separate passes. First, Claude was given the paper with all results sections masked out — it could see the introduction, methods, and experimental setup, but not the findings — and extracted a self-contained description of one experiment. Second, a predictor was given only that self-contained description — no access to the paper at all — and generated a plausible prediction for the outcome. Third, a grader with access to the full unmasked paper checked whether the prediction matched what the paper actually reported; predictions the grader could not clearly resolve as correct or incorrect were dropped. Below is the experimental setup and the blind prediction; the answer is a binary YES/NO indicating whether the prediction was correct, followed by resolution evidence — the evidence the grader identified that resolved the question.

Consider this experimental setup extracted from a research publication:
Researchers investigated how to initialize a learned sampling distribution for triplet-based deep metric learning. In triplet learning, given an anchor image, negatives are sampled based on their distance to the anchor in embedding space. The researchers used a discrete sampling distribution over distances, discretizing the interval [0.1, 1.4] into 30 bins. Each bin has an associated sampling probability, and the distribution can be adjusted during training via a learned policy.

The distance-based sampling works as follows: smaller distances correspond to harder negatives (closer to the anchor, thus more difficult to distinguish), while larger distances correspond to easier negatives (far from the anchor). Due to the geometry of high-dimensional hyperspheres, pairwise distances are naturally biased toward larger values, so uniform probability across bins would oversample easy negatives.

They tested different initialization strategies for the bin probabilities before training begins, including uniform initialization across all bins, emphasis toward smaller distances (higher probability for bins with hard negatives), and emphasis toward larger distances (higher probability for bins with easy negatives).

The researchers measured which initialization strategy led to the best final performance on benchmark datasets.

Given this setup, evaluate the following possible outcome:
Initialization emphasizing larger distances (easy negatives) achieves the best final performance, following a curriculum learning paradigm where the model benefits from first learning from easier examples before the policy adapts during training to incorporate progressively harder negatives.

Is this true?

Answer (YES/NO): NO